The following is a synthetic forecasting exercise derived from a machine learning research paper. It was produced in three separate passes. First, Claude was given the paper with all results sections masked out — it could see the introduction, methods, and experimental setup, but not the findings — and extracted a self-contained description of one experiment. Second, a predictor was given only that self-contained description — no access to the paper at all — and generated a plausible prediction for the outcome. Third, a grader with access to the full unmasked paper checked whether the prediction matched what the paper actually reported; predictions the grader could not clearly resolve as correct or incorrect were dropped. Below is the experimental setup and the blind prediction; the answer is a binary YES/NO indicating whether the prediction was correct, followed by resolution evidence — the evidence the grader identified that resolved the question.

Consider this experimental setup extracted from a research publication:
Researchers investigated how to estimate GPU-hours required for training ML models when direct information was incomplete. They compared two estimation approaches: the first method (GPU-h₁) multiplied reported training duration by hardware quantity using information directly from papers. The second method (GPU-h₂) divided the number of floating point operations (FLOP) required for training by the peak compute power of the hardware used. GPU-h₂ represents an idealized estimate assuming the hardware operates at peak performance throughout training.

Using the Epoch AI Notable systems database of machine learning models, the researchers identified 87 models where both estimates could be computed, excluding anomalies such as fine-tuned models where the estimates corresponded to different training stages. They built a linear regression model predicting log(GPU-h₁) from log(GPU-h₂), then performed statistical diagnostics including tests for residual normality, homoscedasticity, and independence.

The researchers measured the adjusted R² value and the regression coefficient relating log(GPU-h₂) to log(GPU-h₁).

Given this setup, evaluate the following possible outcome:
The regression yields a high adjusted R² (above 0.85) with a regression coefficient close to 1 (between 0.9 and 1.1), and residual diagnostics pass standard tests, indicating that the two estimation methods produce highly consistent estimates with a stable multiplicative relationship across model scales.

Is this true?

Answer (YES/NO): YES